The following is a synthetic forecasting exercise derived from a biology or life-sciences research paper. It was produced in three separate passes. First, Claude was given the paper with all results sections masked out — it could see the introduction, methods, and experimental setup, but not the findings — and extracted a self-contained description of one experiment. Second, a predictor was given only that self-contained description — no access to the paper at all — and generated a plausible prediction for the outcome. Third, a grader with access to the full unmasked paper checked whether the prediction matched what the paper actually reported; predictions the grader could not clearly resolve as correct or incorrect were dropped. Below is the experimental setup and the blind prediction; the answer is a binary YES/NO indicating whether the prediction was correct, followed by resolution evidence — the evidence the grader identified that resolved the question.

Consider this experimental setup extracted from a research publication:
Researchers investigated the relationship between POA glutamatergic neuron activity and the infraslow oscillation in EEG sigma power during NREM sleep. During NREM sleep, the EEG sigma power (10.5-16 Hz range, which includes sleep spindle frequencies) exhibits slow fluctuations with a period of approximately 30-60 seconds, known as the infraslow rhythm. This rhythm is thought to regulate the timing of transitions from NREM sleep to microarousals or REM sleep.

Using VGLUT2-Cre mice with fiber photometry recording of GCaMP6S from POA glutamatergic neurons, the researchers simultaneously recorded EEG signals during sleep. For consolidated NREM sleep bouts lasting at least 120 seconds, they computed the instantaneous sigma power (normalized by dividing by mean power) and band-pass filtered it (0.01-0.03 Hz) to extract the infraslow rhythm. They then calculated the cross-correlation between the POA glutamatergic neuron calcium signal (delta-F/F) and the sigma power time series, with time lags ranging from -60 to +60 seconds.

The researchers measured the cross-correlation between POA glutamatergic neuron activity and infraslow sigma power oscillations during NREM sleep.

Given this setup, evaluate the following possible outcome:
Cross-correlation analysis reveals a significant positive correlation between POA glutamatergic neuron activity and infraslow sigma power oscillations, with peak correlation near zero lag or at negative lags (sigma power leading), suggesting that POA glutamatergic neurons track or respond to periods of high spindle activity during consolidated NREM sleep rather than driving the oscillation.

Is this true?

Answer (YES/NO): NO